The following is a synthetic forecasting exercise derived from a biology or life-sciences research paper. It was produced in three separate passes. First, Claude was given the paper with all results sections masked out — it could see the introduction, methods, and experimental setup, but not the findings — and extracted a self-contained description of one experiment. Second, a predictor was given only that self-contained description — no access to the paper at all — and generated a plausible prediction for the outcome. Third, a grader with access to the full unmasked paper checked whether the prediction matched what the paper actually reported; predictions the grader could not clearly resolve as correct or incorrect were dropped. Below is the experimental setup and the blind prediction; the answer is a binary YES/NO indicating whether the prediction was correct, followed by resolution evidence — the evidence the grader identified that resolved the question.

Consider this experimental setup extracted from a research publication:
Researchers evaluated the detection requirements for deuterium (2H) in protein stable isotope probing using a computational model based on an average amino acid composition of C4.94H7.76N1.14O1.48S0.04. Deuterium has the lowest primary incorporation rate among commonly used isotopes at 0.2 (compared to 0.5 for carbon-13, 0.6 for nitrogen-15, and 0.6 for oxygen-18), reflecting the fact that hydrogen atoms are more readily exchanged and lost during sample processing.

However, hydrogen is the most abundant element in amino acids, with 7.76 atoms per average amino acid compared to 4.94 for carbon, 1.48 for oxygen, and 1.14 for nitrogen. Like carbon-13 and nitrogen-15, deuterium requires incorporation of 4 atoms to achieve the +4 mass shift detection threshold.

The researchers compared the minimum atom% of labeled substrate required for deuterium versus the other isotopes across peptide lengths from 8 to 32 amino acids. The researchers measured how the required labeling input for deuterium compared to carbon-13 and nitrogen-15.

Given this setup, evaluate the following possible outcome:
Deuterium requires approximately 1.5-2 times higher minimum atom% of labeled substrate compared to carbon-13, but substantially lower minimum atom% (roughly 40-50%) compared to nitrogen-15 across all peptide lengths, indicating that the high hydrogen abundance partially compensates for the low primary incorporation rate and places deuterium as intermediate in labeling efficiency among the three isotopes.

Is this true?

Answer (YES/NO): YES